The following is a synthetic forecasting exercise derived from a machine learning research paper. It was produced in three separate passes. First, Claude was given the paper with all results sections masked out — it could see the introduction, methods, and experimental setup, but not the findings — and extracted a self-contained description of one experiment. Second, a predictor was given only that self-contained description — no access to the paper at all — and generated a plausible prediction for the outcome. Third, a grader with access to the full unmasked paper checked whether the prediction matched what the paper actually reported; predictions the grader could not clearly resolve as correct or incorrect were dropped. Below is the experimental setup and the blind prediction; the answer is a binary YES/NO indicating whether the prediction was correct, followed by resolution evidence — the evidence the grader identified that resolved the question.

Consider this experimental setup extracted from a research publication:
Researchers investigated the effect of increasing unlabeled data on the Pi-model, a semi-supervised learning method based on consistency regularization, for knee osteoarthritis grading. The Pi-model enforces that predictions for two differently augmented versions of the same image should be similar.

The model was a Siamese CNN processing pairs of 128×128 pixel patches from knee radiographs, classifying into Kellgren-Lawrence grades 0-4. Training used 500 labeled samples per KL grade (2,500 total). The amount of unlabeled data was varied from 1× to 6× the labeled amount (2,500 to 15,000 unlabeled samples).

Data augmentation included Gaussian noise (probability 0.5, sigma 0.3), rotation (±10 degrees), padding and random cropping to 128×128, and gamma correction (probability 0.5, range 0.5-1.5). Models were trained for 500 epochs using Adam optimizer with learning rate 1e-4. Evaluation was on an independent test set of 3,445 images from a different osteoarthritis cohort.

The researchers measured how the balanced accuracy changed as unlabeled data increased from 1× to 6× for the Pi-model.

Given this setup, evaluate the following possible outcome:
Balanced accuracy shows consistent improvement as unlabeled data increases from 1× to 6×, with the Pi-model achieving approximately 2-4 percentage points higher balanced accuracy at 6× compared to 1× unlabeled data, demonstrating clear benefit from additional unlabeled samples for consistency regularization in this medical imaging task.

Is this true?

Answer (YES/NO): NO